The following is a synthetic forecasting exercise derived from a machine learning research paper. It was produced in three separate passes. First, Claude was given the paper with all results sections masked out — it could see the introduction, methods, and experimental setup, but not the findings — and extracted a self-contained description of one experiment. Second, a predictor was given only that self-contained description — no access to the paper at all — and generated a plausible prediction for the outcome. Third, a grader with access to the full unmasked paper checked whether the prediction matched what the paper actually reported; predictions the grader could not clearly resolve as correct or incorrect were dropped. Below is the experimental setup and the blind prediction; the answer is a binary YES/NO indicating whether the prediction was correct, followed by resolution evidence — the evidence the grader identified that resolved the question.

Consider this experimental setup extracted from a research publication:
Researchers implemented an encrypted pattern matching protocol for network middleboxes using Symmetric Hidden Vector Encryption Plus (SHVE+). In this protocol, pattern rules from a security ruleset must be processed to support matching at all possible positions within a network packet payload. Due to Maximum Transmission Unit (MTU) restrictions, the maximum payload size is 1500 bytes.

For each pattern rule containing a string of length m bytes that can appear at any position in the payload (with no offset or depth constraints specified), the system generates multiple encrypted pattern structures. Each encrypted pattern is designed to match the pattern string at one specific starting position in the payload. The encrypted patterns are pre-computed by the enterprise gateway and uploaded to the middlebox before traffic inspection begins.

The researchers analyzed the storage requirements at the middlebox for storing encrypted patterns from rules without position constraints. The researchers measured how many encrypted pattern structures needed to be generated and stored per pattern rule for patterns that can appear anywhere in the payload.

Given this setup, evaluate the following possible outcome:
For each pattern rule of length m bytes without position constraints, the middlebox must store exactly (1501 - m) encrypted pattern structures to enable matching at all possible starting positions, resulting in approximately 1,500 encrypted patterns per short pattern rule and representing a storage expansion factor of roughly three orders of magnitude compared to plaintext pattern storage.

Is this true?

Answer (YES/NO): NO